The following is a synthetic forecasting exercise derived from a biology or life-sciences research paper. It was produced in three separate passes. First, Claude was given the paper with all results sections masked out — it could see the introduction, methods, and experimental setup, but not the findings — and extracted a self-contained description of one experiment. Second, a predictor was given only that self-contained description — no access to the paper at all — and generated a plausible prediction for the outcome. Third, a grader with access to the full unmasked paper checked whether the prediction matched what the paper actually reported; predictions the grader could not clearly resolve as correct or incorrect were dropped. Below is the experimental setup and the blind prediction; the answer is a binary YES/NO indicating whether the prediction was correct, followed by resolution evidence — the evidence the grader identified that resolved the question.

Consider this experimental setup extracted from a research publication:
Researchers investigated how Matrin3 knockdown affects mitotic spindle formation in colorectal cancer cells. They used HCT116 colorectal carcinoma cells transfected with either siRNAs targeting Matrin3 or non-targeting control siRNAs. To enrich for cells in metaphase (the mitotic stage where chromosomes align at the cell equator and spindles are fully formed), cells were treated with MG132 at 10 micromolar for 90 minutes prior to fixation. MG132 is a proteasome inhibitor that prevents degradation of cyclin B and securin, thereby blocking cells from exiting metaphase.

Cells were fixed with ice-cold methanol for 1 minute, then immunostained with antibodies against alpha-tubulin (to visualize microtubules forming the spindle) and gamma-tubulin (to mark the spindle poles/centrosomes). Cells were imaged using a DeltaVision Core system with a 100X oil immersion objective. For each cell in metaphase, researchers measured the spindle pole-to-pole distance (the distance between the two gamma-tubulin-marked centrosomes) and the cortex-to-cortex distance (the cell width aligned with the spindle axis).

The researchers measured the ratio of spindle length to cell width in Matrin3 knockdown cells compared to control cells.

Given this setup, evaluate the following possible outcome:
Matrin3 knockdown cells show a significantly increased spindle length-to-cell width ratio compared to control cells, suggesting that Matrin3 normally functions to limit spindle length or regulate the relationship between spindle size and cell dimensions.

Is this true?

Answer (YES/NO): YES